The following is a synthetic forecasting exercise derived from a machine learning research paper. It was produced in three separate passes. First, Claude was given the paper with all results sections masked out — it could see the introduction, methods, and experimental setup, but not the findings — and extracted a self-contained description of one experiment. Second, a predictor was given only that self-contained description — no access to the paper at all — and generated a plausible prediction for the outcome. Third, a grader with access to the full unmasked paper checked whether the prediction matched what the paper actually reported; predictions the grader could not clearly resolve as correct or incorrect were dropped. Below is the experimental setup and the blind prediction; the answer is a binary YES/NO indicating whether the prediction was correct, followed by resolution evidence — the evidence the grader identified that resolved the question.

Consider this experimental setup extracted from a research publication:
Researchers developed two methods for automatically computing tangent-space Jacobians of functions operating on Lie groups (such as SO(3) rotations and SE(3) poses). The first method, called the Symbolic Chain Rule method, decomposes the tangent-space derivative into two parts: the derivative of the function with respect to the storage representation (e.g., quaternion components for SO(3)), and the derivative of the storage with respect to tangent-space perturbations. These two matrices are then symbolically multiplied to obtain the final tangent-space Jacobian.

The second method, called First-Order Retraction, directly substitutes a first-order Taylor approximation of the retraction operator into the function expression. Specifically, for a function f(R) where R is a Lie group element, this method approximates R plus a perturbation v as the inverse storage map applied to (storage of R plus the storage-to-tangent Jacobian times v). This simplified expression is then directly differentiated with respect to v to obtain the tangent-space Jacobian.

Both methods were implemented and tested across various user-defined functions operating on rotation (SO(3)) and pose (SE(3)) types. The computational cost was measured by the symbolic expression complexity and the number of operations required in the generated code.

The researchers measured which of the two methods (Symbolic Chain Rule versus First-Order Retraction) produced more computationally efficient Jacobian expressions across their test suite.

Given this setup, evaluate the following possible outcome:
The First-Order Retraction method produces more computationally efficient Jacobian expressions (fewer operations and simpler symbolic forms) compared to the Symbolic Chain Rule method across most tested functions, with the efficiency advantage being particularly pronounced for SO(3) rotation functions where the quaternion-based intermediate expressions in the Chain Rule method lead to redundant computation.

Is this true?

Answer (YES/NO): YES